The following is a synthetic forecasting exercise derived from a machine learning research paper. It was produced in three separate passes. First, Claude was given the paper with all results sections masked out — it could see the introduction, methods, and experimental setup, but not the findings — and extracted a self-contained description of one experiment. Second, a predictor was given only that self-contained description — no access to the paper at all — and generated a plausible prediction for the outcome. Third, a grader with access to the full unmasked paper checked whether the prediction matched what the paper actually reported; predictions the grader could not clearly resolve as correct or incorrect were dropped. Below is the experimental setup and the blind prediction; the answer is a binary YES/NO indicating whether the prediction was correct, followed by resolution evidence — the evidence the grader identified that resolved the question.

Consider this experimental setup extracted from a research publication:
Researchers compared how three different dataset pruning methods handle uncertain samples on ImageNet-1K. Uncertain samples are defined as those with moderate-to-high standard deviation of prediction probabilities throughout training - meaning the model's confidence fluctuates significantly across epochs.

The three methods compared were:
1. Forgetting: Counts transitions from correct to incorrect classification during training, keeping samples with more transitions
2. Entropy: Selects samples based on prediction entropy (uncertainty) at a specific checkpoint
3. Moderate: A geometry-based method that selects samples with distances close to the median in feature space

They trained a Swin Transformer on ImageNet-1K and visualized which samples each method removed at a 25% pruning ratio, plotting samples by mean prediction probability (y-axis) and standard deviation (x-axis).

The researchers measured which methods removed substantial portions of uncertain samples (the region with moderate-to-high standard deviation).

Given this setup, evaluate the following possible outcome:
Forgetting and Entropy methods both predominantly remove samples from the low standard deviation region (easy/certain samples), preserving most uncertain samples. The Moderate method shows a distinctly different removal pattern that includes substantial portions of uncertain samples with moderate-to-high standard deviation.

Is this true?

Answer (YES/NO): NO